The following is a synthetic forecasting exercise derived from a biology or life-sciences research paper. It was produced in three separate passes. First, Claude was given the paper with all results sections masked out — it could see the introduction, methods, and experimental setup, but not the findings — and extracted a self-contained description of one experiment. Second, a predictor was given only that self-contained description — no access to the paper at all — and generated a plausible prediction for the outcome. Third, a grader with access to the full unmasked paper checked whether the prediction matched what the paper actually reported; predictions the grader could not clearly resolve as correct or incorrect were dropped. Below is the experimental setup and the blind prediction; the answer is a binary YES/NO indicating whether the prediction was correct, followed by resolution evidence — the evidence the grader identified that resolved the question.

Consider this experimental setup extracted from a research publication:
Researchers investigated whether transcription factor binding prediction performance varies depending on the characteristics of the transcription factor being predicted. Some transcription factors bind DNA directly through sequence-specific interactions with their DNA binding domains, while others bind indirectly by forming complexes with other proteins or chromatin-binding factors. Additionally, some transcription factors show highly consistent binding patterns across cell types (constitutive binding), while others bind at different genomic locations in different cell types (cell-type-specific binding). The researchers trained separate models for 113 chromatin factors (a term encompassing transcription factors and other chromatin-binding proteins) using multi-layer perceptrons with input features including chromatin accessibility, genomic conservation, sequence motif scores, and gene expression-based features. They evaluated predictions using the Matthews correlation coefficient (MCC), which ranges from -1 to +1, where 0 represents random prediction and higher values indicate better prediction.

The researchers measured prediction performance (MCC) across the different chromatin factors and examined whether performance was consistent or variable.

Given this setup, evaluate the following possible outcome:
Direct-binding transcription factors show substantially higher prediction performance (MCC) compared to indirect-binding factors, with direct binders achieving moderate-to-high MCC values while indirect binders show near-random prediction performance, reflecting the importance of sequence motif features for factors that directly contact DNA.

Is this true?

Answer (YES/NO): NO